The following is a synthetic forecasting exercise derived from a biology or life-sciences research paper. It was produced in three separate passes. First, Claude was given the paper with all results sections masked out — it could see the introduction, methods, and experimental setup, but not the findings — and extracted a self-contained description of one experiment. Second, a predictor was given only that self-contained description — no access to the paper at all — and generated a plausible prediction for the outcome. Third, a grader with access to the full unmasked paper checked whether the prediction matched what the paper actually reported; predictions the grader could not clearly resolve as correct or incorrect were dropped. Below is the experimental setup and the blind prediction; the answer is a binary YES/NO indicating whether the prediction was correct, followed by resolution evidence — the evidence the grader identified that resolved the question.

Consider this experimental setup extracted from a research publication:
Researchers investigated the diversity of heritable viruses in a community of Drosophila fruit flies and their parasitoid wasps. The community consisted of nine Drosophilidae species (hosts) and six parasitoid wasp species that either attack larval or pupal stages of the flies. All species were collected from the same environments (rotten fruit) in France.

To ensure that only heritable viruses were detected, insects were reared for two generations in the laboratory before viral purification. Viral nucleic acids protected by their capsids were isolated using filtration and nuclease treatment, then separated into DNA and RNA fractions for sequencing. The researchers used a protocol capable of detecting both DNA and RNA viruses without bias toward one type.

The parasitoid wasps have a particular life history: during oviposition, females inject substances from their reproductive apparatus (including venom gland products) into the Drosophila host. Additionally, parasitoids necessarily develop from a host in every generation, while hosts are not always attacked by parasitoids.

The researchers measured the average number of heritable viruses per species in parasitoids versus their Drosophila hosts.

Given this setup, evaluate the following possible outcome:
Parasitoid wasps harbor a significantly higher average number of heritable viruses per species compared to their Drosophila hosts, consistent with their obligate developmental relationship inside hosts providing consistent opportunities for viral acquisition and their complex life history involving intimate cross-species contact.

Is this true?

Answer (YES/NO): YES